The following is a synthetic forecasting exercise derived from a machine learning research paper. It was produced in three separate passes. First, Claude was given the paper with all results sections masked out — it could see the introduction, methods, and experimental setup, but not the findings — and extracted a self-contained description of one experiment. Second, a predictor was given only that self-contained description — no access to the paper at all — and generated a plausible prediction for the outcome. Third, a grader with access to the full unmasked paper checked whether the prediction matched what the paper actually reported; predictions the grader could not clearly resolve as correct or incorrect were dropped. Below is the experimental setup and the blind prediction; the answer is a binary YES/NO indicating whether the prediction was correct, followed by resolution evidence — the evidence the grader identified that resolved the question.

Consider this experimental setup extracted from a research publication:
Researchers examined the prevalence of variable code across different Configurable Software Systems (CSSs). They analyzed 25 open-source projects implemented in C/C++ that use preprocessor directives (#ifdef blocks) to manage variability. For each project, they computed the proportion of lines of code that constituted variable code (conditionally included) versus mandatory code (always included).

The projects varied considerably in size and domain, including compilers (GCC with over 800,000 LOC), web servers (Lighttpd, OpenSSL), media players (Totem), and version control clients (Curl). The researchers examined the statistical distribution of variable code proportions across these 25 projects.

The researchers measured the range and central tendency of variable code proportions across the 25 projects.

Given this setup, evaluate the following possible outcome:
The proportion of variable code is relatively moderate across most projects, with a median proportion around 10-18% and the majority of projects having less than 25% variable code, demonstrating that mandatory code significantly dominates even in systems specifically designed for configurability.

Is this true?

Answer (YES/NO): NO